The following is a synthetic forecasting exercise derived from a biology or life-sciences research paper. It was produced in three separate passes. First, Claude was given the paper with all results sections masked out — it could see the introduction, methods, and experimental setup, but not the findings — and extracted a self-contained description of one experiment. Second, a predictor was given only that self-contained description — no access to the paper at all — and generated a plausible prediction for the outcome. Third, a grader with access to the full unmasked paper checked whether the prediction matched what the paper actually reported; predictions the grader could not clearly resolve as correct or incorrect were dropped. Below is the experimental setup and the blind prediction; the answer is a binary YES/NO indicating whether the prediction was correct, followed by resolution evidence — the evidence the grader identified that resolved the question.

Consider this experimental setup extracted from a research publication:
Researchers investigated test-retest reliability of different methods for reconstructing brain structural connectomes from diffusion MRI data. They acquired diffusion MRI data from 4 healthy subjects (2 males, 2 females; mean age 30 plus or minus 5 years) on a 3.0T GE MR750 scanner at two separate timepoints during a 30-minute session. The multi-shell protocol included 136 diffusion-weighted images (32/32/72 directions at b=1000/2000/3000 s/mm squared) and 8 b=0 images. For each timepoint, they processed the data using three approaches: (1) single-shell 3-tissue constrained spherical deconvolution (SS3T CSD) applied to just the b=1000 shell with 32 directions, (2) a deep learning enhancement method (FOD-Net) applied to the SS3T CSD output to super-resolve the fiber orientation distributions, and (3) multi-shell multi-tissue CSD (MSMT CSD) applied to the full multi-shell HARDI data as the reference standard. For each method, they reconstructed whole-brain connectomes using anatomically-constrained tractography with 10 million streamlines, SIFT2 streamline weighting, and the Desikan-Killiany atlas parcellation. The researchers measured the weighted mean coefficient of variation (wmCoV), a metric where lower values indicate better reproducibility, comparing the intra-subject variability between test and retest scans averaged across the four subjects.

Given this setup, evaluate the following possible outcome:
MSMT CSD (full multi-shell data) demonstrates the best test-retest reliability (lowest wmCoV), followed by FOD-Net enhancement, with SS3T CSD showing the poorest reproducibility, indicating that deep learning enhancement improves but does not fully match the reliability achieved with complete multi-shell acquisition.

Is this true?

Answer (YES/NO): NO